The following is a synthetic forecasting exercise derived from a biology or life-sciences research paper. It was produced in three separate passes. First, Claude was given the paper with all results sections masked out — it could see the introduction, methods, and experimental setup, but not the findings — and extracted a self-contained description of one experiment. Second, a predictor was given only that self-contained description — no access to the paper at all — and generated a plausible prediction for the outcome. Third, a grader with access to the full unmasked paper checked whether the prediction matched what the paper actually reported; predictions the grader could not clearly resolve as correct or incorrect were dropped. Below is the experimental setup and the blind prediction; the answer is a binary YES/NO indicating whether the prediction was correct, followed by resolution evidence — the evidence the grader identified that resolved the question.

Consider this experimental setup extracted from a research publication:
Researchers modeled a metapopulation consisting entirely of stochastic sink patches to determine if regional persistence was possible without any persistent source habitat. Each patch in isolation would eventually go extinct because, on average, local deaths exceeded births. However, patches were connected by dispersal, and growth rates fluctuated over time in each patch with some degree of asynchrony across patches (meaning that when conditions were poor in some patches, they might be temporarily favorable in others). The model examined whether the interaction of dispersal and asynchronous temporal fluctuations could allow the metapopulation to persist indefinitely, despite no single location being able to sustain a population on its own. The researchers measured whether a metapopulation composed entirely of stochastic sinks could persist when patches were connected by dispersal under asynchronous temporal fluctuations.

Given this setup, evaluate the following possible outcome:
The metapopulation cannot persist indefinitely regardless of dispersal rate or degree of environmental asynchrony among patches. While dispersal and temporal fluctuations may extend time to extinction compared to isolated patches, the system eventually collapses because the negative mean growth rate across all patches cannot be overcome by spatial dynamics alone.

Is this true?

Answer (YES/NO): NO